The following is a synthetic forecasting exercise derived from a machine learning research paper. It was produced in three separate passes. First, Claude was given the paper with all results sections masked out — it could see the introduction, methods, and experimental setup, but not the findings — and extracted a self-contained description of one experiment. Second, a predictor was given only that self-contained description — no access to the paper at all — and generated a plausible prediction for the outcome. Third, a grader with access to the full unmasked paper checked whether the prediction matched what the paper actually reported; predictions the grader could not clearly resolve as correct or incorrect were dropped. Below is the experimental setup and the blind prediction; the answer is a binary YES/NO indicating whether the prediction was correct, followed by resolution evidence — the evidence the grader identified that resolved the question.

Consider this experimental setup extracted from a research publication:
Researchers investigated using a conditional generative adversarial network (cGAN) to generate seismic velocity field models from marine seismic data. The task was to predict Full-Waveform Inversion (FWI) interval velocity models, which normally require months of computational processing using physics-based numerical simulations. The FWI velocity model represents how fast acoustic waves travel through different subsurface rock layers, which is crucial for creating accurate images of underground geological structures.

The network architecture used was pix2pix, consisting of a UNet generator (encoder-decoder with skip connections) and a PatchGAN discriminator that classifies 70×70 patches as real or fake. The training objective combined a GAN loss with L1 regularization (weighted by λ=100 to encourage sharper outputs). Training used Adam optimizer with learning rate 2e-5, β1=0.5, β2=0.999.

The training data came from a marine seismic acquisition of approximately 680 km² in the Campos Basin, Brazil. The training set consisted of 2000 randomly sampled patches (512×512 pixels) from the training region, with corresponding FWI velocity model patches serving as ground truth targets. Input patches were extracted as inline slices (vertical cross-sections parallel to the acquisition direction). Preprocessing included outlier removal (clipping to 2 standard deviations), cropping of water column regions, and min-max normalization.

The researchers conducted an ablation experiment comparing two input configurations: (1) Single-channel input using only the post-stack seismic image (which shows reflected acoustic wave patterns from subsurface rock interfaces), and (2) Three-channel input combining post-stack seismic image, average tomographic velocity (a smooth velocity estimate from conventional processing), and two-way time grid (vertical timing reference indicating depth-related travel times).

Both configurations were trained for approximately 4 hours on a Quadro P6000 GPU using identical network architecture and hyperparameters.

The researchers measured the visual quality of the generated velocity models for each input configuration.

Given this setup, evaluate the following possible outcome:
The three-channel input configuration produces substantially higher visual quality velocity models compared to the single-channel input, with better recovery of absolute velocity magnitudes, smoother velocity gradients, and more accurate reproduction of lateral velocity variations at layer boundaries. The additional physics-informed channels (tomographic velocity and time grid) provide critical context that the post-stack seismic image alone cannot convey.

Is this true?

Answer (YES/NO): YES